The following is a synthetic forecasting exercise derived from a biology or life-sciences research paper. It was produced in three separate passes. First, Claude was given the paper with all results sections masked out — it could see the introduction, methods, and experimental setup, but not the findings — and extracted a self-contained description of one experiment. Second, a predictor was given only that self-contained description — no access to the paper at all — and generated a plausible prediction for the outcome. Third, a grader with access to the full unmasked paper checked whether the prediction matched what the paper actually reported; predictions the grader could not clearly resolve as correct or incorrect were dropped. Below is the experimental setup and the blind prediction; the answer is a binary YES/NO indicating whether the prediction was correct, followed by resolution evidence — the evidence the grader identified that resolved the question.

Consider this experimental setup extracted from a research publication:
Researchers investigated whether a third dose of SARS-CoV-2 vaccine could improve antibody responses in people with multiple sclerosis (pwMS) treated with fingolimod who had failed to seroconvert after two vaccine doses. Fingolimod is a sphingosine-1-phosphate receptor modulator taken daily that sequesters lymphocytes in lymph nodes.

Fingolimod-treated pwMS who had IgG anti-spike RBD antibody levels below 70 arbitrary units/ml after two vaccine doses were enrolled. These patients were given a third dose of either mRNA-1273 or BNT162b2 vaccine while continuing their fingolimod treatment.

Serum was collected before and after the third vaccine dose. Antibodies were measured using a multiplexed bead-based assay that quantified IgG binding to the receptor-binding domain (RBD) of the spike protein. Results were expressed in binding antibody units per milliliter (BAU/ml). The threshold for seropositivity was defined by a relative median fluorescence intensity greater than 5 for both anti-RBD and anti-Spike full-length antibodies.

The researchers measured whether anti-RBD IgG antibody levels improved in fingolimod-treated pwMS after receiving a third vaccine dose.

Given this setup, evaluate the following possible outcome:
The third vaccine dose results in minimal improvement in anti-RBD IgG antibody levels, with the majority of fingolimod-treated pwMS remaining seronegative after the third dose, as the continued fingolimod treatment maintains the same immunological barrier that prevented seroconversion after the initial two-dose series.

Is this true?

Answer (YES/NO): NO